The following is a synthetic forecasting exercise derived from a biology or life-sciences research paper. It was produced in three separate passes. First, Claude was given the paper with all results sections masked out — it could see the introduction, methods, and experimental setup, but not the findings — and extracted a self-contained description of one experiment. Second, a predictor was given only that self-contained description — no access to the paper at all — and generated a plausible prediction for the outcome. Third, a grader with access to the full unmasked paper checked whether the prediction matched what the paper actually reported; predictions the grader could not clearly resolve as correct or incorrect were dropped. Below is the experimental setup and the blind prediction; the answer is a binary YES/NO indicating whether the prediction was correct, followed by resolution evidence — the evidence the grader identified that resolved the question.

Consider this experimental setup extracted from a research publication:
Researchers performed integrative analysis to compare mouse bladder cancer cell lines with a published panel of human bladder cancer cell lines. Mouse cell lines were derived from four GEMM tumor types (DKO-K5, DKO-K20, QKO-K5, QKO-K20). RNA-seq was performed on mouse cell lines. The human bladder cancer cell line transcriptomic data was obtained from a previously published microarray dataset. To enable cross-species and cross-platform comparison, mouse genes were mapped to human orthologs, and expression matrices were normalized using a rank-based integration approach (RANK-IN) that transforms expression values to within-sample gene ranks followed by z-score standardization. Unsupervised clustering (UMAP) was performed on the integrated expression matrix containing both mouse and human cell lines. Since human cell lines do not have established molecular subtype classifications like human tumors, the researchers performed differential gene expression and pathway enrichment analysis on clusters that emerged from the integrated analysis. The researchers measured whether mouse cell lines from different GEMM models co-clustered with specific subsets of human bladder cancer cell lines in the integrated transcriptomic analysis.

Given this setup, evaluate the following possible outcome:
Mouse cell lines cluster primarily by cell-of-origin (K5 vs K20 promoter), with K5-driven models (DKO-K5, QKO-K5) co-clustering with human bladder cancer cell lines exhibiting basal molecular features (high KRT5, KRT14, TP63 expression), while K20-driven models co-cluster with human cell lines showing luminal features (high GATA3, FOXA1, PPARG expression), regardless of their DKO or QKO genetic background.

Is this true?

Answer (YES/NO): NO